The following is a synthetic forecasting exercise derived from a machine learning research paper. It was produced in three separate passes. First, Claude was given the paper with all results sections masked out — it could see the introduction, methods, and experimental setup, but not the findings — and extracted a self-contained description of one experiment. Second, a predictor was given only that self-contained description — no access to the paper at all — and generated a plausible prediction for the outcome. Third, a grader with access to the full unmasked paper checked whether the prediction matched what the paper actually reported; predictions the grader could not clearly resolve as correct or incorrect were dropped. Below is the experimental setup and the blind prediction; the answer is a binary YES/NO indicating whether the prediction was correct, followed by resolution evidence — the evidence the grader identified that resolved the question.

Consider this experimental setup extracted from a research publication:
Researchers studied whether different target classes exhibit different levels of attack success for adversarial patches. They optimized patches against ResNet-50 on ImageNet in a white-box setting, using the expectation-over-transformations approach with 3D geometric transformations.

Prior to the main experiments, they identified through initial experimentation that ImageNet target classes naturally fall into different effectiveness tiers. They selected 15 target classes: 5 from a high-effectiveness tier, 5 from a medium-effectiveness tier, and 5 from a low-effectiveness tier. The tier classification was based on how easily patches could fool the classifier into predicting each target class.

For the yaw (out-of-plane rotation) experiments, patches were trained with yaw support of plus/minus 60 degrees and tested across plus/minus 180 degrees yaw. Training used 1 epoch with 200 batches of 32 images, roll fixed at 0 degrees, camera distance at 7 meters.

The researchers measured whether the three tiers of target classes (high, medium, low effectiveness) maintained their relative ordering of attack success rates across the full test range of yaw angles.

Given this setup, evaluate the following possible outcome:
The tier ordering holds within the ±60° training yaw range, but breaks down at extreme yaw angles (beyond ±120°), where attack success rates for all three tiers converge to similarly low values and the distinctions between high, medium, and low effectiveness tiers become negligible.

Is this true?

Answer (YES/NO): NO